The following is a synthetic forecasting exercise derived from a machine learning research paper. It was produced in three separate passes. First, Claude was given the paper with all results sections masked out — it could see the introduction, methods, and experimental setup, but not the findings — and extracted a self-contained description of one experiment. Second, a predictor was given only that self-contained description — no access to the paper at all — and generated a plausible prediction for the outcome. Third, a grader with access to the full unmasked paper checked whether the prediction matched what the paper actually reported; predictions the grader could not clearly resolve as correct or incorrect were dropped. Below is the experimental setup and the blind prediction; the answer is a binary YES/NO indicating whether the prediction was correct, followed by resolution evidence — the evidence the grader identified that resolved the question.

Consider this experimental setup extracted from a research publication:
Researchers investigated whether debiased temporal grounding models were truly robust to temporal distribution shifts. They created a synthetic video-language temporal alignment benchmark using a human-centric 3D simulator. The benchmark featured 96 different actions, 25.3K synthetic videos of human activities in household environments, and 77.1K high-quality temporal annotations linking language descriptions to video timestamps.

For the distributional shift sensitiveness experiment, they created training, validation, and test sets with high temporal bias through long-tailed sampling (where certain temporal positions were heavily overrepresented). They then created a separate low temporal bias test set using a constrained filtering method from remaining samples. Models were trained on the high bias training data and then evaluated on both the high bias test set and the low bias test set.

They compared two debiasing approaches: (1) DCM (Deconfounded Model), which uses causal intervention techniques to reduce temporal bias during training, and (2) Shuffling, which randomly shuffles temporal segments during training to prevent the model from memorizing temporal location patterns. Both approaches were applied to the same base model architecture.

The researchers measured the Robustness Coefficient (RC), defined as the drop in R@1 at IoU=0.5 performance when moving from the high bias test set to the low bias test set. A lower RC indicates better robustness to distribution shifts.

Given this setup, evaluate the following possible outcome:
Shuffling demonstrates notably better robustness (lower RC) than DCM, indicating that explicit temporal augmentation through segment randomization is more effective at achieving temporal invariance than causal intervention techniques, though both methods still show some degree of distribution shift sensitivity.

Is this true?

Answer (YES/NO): YES